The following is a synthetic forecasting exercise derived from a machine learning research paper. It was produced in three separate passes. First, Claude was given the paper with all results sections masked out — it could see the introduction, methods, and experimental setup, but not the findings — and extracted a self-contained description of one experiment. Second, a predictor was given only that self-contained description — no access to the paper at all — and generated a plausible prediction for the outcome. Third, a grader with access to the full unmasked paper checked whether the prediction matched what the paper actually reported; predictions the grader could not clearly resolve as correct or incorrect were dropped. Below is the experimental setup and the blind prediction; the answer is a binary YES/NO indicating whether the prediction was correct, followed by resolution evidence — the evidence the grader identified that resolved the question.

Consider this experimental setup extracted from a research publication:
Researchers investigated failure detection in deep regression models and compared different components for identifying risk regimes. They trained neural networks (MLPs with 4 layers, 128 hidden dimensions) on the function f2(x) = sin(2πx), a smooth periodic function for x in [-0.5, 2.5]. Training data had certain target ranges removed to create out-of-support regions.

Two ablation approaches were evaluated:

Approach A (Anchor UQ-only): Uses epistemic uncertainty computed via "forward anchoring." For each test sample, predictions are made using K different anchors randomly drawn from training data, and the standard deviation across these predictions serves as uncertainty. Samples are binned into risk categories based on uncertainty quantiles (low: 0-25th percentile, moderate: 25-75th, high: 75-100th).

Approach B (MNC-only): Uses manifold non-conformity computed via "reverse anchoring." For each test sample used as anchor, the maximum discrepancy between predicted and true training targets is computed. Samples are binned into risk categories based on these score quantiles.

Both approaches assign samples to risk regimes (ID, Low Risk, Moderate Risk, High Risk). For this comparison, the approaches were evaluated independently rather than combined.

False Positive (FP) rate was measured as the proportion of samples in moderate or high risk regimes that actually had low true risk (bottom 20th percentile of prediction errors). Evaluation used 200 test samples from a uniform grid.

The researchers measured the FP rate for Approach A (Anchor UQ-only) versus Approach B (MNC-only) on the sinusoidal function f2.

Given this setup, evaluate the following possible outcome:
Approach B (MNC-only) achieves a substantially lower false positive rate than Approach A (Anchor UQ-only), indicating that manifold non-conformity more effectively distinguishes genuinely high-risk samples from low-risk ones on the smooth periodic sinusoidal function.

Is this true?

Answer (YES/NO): NO